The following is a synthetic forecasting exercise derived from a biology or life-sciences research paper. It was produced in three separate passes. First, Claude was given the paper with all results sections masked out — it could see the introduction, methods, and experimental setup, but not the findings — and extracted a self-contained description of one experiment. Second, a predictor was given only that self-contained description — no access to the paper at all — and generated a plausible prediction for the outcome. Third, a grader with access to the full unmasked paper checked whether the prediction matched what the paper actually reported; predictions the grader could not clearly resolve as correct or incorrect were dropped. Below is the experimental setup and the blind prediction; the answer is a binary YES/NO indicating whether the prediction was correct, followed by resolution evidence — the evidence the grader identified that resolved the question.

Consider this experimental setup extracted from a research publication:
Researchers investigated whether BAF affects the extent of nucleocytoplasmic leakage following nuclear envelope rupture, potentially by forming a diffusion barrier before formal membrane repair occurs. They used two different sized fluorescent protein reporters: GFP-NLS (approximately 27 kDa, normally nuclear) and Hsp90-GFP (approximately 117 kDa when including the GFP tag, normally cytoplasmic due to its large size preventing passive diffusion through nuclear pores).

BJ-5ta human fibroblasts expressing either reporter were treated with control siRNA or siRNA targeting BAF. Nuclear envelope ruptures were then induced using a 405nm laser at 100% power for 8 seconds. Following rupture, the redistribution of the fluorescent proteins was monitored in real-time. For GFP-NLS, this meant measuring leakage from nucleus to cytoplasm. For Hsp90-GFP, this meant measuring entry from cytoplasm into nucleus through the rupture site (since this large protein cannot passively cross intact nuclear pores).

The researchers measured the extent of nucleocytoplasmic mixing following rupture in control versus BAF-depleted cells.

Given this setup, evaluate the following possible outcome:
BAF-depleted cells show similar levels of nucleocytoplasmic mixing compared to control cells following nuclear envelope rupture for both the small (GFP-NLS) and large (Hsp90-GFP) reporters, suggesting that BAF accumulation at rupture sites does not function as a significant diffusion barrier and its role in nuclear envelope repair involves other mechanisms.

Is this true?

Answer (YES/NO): NO